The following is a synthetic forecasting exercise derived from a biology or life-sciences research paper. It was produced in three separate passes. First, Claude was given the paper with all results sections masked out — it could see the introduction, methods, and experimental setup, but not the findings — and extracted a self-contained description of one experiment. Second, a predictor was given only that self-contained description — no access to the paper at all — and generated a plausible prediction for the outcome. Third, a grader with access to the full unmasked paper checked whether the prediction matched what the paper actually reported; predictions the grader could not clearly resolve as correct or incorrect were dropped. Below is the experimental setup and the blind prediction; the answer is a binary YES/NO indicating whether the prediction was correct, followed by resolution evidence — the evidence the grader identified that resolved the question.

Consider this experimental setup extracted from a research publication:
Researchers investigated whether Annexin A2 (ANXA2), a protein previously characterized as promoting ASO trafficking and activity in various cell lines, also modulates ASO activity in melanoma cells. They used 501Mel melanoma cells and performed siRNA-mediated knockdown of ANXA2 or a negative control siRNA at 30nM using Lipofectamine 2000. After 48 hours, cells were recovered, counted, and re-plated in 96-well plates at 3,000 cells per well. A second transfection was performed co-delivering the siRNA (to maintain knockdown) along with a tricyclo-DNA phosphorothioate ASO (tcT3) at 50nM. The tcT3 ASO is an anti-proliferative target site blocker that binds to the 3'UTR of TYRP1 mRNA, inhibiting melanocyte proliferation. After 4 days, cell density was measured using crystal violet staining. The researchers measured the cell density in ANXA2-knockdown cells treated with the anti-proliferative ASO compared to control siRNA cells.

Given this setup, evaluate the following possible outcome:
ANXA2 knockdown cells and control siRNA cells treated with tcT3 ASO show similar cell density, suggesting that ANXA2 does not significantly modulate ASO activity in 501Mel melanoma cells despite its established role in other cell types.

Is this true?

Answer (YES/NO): NO